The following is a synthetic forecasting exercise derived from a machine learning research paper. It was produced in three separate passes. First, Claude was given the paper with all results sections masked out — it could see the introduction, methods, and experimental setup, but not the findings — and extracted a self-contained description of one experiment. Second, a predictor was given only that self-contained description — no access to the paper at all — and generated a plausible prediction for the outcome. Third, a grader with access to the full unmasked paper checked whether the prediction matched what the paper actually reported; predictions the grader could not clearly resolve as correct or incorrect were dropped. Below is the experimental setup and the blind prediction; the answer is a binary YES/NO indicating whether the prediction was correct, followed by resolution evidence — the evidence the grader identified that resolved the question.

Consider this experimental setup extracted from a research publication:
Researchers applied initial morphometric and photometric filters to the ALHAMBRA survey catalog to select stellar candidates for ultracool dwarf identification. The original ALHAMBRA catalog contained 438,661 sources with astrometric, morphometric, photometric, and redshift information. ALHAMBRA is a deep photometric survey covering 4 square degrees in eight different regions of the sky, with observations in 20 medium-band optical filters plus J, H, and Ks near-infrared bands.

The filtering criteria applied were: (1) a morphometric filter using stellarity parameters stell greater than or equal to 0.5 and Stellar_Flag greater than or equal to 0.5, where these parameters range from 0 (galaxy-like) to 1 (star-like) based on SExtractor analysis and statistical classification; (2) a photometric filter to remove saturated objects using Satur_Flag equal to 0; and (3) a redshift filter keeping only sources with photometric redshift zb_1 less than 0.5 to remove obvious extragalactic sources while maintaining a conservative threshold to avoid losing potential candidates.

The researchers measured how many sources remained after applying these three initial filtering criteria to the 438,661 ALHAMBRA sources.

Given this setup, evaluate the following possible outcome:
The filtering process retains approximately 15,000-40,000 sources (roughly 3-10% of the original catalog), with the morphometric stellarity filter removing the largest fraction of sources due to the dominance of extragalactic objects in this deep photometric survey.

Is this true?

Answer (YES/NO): NO